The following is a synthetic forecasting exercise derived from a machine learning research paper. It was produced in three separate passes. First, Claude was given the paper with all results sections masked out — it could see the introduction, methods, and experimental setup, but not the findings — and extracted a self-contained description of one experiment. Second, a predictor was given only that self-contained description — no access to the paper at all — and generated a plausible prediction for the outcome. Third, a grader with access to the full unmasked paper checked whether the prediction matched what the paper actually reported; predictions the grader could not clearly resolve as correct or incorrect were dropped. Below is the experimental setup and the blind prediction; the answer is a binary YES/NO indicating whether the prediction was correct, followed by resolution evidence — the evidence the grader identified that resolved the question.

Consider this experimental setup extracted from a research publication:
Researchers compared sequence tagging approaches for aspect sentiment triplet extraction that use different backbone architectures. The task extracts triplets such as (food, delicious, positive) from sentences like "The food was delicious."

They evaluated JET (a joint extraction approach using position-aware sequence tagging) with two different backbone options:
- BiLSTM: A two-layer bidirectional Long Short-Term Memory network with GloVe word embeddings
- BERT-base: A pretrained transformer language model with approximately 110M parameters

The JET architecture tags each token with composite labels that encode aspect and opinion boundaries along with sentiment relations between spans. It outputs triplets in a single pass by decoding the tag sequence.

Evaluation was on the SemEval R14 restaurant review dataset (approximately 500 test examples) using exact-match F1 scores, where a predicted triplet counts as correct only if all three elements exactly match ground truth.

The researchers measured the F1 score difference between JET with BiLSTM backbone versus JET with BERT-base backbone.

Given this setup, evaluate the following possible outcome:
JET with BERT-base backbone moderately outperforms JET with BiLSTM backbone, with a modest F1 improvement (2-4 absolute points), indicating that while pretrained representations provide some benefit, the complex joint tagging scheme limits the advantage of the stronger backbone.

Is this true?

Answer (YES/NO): NO